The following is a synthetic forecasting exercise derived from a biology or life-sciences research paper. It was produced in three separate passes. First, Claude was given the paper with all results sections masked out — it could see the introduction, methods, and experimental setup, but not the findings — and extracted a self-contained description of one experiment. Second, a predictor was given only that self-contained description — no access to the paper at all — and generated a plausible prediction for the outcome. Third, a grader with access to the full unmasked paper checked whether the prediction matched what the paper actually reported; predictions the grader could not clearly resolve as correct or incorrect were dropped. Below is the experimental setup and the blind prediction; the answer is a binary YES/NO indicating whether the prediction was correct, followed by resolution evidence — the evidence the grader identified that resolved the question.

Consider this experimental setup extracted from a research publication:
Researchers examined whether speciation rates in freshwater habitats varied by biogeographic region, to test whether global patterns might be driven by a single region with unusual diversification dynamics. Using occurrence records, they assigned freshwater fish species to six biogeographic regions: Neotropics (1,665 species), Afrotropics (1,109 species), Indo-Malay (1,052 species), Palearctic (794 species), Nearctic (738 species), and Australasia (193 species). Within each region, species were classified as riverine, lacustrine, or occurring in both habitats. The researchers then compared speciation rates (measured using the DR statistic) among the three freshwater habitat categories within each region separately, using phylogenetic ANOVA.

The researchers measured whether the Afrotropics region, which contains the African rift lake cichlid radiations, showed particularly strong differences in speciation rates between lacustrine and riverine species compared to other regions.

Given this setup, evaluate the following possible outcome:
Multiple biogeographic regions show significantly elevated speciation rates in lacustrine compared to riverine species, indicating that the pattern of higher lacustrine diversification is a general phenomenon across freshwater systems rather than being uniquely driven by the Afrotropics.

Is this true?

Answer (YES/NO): YES